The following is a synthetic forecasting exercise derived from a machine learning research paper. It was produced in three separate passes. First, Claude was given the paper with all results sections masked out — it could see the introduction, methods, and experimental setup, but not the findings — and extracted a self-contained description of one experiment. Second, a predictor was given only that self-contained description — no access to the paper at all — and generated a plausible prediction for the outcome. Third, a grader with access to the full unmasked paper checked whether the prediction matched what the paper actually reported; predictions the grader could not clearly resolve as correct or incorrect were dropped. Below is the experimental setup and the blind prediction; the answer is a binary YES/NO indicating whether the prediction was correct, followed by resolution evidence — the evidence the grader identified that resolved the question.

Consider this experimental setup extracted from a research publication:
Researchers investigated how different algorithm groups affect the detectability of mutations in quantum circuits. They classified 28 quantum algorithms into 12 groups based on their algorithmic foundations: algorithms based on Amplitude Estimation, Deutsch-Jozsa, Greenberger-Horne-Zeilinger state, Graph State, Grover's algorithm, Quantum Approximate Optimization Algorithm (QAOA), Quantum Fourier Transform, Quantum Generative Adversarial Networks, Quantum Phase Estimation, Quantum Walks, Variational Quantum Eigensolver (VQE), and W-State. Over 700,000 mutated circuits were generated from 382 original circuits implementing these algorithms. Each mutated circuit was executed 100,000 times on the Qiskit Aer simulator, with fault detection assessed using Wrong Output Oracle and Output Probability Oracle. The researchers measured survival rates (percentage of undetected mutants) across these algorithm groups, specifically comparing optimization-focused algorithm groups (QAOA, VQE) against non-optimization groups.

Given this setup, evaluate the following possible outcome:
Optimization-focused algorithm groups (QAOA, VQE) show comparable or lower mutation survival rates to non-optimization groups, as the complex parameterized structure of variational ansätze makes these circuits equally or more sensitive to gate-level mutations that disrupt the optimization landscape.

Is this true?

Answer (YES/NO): NO